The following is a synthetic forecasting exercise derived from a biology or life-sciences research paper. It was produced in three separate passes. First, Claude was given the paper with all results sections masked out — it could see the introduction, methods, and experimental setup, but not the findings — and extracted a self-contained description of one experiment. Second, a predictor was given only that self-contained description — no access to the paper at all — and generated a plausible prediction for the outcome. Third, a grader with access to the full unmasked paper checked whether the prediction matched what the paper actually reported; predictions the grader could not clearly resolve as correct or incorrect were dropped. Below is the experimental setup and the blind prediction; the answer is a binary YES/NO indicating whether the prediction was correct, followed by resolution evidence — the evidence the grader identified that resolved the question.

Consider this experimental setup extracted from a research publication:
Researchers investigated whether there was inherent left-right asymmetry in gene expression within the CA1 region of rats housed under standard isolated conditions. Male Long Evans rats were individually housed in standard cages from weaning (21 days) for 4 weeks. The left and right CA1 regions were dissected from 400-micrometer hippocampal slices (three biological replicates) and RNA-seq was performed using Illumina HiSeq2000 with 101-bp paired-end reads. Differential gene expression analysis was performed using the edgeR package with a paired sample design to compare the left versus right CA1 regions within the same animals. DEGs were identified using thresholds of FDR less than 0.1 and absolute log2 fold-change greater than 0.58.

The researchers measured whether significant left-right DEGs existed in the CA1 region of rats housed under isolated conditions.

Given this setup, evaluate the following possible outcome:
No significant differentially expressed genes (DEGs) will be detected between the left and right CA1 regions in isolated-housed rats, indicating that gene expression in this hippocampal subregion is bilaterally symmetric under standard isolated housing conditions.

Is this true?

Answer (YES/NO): NO